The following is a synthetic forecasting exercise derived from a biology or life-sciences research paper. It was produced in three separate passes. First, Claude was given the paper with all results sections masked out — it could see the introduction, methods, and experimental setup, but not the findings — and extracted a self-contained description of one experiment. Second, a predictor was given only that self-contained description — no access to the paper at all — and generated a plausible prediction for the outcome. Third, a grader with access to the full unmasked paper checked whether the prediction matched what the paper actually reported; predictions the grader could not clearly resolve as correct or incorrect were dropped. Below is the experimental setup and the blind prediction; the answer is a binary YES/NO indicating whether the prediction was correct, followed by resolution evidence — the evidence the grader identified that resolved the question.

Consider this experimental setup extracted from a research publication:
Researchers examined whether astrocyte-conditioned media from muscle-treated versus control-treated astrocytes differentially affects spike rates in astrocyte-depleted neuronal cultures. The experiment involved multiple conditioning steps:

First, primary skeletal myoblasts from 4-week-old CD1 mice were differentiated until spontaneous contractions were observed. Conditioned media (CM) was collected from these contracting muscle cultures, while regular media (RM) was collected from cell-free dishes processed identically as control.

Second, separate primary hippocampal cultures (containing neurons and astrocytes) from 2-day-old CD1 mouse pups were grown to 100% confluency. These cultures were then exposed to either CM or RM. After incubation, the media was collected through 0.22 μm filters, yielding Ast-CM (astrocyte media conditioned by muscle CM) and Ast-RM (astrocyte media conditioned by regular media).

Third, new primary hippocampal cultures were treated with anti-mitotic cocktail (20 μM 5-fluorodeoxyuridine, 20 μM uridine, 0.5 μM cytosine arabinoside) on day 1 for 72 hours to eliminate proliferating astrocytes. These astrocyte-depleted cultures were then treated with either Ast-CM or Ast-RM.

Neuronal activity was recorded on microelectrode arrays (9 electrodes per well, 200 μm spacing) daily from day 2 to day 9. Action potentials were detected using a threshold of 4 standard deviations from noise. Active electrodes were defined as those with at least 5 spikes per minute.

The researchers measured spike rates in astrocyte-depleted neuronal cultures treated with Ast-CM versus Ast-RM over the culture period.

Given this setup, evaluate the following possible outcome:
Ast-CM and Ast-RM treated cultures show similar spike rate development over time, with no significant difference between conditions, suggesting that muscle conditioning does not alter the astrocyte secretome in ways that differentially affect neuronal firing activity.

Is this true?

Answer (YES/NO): NO